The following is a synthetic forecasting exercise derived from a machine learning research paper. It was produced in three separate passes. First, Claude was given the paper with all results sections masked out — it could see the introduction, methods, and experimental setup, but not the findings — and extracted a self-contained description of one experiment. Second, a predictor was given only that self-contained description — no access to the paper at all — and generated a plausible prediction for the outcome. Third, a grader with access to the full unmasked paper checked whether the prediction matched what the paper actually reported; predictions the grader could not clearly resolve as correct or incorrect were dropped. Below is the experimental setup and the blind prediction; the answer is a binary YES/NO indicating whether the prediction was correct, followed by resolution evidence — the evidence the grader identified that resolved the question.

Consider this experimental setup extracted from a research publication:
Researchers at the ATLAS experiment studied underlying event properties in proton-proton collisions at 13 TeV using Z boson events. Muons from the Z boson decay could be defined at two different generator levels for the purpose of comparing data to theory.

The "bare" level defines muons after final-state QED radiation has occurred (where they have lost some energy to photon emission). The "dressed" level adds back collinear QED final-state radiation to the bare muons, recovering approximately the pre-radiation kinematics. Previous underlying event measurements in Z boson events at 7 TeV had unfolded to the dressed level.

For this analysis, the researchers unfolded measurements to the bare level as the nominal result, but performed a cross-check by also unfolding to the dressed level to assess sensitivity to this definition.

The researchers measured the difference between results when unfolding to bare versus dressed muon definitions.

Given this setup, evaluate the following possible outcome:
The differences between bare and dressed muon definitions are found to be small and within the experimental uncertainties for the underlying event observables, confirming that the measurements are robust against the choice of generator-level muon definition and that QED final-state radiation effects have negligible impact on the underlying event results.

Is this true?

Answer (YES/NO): YES